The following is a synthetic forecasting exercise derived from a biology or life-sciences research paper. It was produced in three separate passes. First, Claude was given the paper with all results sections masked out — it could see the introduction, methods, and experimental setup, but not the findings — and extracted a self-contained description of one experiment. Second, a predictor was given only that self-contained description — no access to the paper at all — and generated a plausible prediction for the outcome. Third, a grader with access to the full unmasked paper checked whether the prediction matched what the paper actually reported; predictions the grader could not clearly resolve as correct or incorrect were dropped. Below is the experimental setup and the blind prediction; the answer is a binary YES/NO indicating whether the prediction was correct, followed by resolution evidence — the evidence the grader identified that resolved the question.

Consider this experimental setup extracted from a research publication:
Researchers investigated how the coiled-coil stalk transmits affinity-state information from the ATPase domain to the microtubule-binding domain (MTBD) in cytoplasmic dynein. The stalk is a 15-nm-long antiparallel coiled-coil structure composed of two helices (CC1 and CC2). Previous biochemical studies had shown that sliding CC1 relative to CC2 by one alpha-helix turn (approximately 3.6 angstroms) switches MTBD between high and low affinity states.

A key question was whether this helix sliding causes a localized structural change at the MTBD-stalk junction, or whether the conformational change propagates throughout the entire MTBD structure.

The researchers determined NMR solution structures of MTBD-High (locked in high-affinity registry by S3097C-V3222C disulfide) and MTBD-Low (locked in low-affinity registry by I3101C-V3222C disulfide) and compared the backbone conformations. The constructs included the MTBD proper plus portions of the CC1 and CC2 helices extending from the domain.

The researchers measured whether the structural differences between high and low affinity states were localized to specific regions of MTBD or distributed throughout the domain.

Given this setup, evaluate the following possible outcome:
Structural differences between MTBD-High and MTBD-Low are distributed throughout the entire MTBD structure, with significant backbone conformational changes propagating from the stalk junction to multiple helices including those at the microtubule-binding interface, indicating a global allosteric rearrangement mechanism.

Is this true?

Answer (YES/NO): NO